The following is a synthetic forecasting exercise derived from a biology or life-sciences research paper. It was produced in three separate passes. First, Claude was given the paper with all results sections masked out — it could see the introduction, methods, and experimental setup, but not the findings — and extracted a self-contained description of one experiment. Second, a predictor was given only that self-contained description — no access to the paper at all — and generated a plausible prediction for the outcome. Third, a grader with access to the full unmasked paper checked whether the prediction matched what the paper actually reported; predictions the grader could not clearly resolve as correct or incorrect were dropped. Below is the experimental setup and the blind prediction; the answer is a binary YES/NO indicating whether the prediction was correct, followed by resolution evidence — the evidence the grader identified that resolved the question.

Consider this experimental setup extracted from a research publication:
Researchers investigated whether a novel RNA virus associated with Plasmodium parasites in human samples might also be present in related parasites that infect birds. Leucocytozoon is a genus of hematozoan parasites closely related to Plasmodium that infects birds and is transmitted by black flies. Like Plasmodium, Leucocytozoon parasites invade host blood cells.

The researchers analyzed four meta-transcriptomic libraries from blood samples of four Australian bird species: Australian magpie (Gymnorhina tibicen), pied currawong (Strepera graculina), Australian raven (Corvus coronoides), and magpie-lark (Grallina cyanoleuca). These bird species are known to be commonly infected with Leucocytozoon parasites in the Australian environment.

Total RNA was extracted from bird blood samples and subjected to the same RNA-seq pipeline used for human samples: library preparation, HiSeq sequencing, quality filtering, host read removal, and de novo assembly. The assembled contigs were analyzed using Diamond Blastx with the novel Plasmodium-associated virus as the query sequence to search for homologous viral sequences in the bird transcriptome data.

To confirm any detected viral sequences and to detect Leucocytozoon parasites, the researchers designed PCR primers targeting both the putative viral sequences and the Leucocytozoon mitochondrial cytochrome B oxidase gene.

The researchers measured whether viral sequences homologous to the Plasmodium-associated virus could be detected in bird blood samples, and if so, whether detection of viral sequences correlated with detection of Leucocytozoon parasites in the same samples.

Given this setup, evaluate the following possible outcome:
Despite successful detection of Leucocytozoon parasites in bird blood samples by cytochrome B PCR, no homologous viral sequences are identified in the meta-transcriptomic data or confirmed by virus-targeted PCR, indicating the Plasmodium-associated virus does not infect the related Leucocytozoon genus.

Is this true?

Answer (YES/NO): NO